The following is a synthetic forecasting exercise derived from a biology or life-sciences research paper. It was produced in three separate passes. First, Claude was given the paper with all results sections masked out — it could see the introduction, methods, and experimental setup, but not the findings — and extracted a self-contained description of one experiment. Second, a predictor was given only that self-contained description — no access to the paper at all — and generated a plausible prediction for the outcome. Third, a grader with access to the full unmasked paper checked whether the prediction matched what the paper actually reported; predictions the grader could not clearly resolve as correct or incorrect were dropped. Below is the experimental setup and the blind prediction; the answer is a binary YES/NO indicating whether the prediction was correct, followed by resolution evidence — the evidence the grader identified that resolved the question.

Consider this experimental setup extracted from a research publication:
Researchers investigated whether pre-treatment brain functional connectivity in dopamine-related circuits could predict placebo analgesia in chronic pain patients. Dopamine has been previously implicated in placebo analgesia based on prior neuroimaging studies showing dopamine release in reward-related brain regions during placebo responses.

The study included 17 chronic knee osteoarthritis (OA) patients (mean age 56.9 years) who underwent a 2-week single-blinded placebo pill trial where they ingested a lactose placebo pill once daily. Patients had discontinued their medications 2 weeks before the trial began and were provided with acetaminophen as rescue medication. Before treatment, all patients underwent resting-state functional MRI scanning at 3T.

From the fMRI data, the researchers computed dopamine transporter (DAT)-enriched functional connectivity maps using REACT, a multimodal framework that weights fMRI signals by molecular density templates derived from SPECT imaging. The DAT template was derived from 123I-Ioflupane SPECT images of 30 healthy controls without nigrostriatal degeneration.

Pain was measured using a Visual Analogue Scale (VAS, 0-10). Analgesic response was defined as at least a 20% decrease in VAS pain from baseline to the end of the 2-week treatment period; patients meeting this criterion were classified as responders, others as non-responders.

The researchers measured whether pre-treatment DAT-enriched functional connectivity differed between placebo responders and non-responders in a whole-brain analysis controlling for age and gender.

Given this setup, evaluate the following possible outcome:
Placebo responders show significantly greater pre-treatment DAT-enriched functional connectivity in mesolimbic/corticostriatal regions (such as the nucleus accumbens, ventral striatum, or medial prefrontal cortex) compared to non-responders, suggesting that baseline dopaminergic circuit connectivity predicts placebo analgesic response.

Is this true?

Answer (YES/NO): NO